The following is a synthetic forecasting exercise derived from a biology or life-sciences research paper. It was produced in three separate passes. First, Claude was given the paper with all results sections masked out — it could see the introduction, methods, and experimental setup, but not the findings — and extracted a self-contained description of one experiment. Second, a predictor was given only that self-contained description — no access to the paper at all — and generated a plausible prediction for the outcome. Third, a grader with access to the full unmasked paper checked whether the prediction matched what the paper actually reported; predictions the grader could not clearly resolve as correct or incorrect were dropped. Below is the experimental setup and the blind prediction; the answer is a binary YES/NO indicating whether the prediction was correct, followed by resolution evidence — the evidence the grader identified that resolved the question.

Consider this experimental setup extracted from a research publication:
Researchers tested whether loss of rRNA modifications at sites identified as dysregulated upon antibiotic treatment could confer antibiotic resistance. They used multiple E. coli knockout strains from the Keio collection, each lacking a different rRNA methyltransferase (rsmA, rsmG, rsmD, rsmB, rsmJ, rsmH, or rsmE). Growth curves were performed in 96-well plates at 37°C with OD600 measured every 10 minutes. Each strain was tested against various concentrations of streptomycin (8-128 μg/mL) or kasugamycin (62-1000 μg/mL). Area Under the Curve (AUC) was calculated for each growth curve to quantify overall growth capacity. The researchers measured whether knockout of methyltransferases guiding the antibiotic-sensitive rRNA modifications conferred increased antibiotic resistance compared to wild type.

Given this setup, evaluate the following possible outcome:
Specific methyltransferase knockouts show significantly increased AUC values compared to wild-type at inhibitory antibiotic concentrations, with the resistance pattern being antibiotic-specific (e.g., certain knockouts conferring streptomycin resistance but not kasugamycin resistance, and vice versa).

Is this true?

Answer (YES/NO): YES